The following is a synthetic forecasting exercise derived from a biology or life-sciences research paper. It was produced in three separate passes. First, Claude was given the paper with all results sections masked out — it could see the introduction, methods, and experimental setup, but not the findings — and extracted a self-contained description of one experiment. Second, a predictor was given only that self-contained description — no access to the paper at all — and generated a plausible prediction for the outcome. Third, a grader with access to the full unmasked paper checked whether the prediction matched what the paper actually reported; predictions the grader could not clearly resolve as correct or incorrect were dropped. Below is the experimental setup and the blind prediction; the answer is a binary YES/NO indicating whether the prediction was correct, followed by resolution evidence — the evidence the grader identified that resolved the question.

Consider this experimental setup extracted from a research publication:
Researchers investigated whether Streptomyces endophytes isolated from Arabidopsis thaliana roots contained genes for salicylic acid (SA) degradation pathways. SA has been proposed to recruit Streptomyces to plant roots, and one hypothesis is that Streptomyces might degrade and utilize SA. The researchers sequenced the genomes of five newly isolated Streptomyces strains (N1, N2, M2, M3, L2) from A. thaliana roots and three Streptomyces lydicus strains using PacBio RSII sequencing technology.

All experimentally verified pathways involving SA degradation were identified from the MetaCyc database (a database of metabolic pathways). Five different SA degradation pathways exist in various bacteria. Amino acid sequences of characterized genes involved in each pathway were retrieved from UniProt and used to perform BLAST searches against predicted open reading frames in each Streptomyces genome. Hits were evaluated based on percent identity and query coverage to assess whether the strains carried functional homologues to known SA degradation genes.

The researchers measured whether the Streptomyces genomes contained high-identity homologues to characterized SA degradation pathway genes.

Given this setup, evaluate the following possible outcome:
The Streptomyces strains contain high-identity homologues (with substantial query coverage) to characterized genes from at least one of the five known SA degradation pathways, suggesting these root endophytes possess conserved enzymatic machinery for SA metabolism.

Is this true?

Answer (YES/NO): NO